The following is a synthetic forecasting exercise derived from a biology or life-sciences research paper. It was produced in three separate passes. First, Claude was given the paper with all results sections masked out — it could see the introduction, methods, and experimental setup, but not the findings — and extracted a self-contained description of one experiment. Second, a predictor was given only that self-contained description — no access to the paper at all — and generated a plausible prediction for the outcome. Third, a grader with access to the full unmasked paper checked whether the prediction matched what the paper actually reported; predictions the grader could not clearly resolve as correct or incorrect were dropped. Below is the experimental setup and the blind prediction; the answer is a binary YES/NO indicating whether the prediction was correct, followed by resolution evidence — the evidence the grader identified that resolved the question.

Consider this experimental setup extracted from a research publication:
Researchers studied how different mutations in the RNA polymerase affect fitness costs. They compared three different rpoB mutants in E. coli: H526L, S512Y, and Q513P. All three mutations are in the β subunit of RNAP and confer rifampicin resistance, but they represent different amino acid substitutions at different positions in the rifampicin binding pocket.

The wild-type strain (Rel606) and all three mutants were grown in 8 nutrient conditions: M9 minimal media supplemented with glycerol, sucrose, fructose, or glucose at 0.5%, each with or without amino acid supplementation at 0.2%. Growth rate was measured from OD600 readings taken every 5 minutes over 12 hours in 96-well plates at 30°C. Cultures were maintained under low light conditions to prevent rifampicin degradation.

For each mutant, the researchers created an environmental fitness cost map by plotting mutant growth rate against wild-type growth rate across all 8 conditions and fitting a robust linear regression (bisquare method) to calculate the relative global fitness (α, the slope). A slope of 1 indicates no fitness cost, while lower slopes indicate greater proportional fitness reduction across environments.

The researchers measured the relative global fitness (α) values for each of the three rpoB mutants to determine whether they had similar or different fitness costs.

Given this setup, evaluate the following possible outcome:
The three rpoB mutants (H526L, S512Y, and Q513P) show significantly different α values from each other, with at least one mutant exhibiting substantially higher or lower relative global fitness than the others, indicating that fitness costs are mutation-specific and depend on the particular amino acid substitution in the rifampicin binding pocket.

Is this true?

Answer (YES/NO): YES